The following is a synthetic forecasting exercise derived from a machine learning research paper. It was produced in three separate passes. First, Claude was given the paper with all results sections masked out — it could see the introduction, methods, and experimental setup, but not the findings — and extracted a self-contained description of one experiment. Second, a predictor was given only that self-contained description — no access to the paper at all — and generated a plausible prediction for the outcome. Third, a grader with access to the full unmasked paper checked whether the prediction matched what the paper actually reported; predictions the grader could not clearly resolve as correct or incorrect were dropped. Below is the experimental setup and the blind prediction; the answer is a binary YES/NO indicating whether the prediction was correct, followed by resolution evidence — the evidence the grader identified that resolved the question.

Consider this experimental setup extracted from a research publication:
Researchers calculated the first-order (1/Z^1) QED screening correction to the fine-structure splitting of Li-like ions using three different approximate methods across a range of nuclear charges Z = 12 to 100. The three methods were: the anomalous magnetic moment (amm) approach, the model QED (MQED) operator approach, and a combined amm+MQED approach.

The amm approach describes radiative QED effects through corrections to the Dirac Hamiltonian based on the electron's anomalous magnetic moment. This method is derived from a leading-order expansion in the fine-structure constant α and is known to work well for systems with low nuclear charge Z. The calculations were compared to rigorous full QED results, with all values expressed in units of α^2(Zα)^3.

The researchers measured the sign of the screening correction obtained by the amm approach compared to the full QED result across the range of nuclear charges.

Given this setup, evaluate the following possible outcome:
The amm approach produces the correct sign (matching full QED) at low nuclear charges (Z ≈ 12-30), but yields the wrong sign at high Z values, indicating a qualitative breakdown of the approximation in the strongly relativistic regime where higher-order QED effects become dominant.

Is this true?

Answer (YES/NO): NO